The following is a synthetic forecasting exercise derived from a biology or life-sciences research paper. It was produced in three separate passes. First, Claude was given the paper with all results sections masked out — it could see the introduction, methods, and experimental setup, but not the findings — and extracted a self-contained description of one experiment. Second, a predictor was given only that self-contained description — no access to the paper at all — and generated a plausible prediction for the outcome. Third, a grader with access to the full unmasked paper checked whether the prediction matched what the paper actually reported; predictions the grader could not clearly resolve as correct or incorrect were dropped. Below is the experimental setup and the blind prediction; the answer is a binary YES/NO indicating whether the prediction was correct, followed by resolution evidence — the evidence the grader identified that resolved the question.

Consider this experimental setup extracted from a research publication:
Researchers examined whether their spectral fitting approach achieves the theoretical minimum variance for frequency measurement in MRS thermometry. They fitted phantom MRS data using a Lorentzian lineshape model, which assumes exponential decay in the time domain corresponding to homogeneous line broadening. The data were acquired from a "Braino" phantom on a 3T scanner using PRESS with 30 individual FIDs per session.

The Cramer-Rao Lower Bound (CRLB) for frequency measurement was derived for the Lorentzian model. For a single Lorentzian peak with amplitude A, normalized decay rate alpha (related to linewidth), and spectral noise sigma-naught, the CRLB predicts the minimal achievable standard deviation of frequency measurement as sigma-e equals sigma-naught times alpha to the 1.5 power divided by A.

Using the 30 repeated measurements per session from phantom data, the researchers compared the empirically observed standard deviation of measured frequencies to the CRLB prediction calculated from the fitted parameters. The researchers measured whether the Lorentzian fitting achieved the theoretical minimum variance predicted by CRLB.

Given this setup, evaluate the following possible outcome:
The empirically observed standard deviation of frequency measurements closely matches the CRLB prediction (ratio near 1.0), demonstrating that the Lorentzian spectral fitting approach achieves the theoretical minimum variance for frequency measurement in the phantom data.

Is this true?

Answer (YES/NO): YES